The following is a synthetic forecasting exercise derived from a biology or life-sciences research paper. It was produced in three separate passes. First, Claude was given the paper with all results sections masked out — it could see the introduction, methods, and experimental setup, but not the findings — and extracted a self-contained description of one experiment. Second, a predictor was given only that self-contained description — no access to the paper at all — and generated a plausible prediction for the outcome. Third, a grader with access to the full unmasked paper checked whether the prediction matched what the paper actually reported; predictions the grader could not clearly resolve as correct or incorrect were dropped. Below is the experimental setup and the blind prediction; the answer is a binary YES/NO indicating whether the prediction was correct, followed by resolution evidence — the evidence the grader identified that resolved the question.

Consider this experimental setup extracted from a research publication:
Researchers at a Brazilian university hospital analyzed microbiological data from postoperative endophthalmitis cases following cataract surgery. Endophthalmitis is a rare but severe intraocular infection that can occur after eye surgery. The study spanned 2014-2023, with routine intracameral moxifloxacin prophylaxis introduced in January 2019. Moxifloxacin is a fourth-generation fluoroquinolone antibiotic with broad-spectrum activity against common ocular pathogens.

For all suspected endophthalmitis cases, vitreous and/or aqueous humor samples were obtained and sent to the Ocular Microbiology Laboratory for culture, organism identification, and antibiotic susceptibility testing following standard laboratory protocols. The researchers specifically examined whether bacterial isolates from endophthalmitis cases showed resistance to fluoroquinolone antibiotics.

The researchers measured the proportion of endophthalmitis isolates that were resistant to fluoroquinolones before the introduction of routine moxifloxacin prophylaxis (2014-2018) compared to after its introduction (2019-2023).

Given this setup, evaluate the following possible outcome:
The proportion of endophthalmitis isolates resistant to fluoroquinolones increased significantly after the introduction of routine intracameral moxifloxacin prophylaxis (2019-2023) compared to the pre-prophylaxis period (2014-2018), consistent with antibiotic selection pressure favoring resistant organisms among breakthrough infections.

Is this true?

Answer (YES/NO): NO